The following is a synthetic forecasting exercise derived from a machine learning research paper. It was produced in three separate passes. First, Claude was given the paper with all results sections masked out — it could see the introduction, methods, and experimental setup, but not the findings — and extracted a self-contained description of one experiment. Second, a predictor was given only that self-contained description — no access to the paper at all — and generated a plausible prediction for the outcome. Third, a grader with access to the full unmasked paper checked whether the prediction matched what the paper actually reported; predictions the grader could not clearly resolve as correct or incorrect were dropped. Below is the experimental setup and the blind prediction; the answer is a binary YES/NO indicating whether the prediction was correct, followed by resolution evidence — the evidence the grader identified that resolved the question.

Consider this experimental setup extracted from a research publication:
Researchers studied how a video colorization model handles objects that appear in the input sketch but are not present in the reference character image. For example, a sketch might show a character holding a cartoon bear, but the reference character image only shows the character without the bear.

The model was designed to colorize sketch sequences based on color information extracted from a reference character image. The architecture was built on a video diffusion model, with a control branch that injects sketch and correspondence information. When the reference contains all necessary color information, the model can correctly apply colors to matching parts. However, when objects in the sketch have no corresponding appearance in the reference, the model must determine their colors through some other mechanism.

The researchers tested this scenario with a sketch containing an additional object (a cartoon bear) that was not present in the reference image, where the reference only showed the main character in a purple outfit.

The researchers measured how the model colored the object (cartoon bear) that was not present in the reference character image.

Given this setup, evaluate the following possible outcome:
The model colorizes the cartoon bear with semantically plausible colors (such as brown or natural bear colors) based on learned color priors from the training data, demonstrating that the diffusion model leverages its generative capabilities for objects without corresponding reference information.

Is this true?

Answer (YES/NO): NO